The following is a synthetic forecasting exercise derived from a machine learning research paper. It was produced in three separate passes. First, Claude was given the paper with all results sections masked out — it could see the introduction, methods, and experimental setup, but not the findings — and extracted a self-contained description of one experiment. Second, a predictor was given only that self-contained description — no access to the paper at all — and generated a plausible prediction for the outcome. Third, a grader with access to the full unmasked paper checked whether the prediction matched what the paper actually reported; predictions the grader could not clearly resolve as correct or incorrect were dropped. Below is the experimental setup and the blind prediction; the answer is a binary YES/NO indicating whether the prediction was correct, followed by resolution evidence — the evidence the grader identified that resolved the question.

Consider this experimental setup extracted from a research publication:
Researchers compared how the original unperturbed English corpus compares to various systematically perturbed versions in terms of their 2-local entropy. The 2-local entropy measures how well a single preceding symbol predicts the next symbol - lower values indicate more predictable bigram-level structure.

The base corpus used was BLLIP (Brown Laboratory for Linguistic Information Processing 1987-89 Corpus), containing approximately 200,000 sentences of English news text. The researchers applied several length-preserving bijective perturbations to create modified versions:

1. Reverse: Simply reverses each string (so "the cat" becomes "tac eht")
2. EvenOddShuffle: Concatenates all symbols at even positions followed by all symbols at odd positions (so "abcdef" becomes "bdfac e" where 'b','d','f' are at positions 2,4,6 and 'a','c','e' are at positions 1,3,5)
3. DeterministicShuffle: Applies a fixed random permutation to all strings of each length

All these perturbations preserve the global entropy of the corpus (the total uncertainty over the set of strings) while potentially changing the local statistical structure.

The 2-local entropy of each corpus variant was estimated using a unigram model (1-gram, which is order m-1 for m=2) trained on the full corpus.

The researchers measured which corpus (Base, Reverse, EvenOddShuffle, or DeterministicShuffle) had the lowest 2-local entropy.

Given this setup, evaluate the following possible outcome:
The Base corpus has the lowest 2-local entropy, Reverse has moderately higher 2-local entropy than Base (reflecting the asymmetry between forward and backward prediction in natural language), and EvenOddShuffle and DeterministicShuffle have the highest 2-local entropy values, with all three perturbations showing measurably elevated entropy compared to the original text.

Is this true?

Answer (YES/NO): NO